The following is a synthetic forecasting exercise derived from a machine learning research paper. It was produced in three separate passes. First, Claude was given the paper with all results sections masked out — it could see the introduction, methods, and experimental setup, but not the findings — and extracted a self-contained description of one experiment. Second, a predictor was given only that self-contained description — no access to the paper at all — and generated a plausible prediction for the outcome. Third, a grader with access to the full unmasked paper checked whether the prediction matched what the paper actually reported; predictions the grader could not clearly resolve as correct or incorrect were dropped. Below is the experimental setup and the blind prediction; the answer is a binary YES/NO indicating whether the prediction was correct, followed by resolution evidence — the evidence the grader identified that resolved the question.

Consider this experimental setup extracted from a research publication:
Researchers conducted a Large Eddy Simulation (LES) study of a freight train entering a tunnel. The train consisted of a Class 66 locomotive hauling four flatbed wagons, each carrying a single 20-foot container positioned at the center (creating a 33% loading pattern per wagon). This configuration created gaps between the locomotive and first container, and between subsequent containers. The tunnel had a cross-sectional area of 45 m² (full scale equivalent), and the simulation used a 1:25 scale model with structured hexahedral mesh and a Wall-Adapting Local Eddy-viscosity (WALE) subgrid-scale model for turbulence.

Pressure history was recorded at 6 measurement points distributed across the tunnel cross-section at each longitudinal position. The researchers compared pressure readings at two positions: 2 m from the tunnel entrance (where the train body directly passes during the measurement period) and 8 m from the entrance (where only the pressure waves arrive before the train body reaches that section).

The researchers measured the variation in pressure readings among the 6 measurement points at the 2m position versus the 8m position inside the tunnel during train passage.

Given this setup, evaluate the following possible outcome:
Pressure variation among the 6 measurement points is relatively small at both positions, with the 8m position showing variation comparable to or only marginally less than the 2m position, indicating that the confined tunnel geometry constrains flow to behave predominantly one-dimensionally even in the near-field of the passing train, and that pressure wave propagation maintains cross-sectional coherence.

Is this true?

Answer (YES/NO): NO